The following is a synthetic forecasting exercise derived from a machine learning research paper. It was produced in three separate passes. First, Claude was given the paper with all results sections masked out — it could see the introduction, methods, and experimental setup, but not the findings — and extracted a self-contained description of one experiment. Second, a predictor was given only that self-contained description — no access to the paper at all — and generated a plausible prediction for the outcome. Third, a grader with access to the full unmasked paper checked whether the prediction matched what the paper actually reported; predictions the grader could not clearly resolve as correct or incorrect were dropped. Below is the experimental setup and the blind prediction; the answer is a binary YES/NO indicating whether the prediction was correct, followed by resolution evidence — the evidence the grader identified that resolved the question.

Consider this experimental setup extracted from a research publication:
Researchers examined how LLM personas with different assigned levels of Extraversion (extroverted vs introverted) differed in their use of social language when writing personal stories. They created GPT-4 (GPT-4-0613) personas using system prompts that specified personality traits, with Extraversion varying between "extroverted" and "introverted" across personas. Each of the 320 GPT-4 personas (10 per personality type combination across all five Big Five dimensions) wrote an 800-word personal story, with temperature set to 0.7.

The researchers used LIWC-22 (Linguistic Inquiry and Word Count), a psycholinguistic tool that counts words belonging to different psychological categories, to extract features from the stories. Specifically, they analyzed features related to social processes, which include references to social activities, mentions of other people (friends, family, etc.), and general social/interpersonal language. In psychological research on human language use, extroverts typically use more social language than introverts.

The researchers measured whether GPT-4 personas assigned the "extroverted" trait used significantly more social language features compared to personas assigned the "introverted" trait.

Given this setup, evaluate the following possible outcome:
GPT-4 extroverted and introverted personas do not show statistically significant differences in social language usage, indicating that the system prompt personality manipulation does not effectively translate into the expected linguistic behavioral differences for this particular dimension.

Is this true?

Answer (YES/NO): NO